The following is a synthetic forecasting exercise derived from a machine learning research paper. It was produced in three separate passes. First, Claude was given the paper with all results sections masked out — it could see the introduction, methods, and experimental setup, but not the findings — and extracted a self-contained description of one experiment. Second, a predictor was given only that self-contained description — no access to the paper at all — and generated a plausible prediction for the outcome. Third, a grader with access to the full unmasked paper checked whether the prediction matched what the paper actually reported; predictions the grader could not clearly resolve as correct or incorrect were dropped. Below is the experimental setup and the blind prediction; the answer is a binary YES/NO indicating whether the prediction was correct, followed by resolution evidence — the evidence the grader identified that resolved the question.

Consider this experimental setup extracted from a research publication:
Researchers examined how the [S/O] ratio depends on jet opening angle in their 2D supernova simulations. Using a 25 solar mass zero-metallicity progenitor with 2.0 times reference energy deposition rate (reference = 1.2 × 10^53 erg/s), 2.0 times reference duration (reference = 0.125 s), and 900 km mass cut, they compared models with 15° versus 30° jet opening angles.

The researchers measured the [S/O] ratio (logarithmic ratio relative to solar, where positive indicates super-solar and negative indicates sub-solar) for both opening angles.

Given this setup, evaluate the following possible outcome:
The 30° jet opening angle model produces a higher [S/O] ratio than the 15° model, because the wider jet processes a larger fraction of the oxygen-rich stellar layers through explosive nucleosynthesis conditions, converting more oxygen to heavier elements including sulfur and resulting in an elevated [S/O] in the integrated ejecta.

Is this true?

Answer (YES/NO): YES